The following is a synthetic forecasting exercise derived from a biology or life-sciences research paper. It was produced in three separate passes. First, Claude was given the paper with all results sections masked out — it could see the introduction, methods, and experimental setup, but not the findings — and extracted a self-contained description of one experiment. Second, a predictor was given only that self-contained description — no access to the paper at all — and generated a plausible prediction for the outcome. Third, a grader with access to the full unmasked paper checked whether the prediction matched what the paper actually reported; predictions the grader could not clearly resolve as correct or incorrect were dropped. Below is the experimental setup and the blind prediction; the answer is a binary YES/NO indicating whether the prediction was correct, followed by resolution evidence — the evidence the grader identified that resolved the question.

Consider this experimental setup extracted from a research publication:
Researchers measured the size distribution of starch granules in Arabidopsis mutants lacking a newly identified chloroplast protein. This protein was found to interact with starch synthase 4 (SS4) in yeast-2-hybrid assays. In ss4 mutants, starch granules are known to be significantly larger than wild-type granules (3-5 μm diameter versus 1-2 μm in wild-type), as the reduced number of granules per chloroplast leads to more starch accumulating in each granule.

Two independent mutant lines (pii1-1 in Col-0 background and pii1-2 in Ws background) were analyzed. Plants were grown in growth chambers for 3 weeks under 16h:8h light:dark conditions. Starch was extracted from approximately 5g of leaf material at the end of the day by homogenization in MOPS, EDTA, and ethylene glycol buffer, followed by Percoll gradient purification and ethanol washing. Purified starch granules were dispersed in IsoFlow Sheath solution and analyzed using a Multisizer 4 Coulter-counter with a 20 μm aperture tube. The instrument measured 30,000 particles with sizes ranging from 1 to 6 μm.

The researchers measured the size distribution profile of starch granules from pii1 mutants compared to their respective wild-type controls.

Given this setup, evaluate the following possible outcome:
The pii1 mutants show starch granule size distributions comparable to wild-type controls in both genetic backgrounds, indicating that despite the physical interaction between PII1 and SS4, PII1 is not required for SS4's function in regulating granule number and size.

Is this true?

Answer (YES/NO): NO